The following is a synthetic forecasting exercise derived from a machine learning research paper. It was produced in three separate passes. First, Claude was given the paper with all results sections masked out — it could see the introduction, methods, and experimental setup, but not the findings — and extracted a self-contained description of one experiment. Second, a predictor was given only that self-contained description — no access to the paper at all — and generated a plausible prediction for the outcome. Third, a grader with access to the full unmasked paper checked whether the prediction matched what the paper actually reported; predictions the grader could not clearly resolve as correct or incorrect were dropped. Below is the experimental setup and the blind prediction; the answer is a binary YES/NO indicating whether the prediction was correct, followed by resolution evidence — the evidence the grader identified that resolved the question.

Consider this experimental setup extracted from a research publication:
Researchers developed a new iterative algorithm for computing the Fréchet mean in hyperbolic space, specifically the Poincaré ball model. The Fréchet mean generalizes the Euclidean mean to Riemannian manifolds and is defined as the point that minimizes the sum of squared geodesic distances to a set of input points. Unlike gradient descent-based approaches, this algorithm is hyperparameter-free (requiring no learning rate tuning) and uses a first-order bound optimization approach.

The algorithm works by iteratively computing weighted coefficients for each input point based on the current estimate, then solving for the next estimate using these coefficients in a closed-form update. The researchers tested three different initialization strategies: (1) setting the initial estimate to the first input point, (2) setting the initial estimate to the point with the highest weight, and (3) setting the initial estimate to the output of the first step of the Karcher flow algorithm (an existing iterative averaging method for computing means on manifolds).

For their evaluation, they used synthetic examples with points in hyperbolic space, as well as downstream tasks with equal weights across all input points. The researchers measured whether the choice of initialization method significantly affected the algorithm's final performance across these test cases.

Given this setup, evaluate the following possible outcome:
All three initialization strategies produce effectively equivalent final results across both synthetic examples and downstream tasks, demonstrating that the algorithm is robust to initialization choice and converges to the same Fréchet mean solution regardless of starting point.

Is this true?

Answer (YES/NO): YES